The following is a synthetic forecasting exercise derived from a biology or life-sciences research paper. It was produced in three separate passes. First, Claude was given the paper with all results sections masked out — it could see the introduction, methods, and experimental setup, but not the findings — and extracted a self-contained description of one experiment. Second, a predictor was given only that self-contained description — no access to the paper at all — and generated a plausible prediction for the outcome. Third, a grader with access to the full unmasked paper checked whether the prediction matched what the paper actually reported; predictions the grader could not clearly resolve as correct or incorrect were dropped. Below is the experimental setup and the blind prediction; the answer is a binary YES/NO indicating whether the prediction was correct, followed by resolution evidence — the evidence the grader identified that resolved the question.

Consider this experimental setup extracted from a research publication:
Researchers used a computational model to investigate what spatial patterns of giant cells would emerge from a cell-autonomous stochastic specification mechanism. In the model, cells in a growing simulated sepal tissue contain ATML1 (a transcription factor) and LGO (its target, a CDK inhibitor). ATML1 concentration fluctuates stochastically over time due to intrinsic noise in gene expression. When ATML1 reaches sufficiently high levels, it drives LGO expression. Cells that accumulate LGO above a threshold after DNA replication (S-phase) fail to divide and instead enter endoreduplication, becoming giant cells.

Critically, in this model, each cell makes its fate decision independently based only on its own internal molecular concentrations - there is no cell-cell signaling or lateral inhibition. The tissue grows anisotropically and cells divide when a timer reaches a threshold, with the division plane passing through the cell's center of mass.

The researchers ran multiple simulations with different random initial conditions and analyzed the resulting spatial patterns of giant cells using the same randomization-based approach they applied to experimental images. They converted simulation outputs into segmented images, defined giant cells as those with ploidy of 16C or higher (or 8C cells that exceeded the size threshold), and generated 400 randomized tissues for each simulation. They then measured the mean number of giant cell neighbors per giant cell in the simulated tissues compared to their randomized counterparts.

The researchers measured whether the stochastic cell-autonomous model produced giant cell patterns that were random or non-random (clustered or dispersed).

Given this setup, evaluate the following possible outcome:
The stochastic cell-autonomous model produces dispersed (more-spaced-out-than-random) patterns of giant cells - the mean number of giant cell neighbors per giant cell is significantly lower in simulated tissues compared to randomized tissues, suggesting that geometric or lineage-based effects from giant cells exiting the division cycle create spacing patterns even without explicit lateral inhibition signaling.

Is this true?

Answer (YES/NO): NO